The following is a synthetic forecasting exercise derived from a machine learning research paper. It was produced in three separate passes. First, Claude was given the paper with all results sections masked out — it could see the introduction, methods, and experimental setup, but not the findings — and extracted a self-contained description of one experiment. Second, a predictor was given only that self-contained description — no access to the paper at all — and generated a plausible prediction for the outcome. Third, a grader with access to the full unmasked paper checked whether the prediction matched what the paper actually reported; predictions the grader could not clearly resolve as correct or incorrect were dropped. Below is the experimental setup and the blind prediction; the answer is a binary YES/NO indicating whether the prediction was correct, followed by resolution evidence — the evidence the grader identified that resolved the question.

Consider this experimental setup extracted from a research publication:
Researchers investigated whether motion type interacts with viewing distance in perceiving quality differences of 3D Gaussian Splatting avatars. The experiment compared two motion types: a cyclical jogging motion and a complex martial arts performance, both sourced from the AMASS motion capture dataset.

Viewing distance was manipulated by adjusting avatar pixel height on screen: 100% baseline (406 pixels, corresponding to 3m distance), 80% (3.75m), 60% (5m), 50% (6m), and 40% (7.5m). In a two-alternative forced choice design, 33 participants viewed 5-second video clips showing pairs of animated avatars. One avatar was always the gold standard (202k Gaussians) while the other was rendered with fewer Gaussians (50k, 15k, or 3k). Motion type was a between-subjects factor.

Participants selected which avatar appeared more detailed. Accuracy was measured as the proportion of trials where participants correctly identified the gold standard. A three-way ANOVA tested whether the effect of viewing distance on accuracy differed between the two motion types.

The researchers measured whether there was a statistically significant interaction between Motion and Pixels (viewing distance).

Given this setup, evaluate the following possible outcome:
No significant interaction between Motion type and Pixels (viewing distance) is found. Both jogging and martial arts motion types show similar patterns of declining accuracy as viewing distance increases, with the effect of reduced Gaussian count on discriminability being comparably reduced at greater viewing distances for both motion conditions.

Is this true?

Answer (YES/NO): NO